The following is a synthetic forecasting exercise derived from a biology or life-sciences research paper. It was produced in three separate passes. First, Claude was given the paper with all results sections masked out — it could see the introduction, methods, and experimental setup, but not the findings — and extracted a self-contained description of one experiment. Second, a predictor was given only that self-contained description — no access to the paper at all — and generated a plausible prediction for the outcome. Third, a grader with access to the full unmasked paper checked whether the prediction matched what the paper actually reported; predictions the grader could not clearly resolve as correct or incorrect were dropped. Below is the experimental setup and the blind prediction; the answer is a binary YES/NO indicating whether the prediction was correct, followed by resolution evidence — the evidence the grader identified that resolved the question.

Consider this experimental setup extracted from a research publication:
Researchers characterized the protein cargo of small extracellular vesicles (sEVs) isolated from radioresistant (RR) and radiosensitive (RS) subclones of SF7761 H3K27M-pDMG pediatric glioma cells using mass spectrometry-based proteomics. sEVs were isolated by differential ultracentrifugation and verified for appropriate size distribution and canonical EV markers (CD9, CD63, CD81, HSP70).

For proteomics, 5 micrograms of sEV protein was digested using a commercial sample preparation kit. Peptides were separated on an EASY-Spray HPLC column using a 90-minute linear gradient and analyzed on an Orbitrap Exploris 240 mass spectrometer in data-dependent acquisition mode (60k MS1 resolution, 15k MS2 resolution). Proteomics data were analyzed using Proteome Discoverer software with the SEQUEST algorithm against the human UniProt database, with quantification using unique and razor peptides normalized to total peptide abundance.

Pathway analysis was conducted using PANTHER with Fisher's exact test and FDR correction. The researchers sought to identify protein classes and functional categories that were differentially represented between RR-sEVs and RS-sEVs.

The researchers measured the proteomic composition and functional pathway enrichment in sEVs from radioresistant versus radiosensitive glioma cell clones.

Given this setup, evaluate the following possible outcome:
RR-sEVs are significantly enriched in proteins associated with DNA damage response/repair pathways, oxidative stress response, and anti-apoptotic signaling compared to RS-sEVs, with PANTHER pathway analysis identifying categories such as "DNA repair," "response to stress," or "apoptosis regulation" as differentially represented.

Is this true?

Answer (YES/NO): NO